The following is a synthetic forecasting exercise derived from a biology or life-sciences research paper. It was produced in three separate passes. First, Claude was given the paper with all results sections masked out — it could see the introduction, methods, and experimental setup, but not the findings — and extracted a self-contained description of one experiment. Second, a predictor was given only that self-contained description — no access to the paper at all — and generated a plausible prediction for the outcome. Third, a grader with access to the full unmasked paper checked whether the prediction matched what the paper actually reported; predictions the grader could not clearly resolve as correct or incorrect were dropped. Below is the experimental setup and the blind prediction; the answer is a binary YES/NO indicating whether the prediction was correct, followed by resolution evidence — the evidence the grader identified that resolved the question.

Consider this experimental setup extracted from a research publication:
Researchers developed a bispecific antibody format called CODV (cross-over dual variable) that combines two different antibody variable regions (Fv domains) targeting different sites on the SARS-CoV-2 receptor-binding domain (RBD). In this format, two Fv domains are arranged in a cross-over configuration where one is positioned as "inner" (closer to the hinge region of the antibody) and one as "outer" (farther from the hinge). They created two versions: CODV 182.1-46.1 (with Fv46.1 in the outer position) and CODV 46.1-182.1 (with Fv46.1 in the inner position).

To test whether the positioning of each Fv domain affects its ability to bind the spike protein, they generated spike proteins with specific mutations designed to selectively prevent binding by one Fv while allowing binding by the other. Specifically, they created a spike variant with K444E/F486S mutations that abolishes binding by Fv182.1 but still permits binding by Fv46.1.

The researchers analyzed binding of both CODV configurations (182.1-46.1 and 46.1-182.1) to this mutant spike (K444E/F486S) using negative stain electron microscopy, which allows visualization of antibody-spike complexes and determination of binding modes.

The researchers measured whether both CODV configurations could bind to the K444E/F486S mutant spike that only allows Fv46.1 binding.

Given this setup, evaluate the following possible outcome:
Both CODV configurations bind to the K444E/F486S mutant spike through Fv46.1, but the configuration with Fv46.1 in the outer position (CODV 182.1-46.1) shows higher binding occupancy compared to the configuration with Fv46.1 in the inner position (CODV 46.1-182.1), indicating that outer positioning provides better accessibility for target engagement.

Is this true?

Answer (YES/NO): NO